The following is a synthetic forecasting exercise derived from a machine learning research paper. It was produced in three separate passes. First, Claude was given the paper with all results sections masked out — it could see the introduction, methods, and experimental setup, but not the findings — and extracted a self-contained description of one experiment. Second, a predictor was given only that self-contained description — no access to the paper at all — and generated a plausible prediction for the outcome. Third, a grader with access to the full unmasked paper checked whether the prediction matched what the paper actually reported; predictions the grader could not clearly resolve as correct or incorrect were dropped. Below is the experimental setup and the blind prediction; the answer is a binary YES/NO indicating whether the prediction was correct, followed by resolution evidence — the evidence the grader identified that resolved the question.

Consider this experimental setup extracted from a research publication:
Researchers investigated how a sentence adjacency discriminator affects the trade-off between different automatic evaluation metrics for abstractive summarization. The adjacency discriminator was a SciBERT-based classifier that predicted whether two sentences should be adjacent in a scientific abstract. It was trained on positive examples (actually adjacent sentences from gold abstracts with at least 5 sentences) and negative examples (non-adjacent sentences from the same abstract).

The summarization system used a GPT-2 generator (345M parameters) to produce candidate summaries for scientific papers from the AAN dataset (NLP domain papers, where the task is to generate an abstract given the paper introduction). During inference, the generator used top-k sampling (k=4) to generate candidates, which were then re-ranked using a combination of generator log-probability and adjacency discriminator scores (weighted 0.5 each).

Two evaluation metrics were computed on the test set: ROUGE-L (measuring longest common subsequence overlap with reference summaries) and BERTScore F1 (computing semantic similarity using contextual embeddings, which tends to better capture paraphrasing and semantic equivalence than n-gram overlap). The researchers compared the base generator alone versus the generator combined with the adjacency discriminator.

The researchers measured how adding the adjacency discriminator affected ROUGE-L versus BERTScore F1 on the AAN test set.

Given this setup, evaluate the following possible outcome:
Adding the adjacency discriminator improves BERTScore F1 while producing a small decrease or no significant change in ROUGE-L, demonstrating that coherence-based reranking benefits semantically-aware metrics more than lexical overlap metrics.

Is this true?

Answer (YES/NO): YES